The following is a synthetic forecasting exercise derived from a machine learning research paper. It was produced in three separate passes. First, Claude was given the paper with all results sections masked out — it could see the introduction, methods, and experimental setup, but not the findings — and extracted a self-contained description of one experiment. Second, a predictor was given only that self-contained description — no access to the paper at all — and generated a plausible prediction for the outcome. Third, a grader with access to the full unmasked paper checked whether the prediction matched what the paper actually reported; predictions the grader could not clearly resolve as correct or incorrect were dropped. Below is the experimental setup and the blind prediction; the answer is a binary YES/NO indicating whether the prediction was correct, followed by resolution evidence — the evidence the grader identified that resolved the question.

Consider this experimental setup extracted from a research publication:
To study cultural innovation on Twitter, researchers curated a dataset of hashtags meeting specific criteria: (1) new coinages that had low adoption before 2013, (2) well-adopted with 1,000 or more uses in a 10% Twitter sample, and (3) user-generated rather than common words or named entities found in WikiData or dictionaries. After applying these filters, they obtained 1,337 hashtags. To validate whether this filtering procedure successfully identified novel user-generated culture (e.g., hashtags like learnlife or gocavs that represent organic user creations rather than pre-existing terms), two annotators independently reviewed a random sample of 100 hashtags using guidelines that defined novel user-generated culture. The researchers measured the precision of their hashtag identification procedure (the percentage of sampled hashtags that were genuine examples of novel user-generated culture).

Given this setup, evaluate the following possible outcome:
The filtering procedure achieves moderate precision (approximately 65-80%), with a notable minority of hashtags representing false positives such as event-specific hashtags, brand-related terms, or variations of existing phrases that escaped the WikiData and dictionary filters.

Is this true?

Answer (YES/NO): NO